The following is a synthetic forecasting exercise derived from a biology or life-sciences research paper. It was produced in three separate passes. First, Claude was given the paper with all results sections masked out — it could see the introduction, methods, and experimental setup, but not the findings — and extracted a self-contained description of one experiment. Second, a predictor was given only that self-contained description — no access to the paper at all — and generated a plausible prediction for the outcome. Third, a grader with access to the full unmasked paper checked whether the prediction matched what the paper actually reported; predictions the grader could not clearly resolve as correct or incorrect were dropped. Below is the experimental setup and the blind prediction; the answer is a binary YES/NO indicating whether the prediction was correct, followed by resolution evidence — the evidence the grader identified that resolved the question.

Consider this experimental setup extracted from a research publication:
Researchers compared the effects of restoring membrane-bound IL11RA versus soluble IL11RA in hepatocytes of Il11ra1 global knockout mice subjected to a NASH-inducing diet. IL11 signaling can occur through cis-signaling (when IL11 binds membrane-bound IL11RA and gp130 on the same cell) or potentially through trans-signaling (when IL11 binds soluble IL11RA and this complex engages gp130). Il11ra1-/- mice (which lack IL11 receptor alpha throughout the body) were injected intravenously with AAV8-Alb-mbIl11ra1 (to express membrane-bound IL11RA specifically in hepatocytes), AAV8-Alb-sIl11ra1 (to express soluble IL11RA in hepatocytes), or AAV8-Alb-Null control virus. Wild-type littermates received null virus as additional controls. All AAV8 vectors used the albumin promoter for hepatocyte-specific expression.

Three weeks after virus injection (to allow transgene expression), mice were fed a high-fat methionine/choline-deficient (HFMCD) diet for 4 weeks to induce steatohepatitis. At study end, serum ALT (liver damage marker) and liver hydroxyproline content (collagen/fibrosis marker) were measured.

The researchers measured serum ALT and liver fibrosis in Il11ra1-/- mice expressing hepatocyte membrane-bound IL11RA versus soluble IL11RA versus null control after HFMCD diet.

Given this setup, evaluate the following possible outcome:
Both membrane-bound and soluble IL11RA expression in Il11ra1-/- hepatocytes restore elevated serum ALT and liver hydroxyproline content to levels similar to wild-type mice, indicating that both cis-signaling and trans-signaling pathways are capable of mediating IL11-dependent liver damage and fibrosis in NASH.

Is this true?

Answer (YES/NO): NO